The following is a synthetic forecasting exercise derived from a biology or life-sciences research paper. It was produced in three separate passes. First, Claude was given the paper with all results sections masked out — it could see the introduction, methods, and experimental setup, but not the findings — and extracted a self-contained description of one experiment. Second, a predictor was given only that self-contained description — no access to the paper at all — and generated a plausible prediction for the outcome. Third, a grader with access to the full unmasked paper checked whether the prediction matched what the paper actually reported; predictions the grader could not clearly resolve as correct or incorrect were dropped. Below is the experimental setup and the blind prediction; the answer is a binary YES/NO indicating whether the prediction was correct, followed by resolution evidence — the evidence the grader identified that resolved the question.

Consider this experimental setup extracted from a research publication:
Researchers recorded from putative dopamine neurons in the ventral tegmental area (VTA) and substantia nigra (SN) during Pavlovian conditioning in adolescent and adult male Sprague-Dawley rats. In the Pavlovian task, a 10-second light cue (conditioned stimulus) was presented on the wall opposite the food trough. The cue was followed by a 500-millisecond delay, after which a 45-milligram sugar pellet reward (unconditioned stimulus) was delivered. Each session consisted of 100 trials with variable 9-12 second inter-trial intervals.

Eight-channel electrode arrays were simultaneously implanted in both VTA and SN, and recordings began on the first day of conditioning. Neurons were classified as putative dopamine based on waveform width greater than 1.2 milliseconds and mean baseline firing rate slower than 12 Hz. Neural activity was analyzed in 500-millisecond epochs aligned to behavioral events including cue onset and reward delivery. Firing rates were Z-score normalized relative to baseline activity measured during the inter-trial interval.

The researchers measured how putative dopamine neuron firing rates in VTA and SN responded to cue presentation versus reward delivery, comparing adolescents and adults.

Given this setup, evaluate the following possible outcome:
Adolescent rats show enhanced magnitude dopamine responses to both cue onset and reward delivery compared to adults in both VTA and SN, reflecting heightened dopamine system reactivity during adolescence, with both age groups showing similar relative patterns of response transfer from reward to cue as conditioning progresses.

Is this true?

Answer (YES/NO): NO